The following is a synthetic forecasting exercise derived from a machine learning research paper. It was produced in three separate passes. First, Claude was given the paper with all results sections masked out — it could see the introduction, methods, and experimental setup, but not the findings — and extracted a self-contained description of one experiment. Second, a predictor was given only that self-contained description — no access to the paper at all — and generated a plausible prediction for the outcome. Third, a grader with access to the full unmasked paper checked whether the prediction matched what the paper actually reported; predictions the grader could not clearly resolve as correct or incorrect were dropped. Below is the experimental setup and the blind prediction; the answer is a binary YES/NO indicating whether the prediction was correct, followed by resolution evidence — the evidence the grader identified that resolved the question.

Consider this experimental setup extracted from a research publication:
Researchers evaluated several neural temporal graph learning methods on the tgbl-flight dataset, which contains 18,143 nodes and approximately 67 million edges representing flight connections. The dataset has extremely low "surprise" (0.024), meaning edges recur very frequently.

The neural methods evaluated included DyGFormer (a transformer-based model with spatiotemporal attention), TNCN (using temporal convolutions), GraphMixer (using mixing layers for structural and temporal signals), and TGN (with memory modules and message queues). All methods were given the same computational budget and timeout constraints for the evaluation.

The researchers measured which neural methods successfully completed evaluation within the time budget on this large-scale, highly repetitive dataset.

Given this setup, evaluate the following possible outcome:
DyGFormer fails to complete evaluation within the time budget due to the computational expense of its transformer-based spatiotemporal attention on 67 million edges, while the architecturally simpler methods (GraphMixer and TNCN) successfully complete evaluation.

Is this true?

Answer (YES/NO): NO